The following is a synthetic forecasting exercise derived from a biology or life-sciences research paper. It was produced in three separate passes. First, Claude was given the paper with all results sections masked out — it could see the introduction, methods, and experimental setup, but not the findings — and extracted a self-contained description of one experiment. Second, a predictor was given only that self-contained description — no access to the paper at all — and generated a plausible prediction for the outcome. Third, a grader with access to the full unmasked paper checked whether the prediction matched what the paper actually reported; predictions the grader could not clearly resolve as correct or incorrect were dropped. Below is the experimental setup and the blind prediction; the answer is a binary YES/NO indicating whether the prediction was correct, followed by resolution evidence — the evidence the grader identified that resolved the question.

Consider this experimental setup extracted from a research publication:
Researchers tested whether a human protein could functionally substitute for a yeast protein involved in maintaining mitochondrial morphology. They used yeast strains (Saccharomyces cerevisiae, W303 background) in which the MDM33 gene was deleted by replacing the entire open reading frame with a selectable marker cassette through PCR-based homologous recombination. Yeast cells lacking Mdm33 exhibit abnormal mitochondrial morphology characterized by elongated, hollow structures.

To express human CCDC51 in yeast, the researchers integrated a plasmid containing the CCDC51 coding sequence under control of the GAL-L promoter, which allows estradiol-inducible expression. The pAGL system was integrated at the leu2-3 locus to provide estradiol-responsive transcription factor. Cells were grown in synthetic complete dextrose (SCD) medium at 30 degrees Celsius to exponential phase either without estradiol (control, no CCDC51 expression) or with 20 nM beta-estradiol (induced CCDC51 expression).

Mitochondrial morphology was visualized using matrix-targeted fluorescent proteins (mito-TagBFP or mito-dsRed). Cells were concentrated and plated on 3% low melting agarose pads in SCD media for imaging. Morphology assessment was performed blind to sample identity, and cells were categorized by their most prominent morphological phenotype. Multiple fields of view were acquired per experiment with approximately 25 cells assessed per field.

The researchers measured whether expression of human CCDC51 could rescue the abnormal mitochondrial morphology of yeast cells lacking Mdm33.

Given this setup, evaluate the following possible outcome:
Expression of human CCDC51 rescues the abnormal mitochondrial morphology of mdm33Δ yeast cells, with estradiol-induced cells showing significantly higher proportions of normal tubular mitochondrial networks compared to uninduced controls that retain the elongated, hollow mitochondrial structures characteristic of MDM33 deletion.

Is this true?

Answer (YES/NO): YES